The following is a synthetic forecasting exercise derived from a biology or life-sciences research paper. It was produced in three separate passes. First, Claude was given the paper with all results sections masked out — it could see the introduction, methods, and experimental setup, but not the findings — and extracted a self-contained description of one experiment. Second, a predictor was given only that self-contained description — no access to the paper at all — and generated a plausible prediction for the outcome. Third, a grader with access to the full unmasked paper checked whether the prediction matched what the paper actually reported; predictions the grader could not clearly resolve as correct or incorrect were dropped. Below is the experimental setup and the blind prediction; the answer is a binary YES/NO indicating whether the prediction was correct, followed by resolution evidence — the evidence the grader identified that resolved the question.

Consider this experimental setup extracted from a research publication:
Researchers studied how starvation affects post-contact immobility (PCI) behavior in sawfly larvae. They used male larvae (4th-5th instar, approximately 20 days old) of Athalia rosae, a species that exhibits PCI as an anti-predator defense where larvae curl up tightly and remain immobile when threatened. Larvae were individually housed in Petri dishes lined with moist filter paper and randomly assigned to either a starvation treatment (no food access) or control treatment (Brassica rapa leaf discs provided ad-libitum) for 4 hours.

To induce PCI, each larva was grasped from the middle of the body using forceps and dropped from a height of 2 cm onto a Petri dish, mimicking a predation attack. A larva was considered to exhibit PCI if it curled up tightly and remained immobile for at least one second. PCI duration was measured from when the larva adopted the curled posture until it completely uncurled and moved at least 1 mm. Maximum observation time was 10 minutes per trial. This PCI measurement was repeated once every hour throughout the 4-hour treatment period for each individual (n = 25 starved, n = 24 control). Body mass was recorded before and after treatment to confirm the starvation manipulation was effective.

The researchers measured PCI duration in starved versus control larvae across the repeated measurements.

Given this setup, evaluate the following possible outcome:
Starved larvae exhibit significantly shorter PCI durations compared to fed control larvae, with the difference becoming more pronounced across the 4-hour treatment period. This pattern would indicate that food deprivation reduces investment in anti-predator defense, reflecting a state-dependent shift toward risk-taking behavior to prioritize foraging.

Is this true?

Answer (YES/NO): YES